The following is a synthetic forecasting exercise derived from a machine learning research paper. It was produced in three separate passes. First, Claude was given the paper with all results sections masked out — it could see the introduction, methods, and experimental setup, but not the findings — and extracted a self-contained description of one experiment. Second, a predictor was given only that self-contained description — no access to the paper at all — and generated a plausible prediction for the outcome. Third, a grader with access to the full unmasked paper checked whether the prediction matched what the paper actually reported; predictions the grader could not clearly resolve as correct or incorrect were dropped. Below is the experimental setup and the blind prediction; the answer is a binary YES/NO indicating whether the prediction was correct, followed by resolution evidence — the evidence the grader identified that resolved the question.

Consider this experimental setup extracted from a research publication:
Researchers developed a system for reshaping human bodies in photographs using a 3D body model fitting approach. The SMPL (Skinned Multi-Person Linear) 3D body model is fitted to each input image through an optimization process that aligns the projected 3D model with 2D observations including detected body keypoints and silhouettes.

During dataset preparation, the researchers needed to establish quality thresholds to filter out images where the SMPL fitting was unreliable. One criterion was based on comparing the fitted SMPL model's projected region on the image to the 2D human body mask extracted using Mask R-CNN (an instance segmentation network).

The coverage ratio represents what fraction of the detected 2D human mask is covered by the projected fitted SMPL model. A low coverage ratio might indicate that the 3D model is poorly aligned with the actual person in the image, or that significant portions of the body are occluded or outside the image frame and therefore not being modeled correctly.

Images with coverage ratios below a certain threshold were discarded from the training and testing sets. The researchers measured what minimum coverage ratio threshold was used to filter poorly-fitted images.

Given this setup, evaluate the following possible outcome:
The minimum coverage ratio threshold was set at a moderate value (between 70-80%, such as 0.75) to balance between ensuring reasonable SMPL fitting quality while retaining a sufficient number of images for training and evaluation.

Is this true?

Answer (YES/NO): NO